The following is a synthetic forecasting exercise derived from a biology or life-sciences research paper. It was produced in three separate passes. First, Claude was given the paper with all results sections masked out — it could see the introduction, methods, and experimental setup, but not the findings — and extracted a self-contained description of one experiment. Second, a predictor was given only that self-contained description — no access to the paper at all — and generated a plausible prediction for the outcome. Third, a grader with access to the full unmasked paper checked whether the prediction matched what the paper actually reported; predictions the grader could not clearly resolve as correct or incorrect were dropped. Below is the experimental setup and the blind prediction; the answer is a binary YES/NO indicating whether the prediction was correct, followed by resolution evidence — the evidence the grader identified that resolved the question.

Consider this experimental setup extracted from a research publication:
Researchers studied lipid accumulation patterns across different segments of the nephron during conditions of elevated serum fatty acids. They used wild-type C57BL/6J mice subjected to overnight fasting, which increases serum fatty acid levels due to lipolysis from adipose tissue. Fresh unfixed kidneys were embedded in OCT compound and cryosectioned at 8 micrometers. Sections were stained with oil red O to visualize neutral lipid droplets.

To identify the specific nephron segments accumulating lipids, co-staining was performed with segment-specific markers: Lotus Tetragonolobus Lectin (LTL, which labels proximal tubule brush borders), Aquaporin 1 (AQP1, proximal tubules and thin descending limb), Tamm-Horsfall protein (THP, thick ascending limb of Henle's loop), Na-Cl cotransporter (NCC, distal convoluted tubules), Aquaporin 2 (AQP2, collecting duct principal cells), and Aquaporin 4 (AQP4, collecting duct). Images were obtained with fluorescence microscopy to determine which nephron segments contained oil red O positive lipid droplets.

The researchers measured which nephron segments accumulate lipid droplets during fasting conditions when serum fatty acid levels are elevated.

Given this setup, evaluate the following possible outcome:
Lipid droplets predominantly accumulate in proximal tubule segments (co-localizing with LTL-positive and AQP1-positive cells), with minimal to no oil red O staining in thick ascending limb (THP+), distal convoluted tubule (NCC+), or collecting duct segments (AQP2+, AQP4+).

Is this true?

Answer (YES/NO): YES